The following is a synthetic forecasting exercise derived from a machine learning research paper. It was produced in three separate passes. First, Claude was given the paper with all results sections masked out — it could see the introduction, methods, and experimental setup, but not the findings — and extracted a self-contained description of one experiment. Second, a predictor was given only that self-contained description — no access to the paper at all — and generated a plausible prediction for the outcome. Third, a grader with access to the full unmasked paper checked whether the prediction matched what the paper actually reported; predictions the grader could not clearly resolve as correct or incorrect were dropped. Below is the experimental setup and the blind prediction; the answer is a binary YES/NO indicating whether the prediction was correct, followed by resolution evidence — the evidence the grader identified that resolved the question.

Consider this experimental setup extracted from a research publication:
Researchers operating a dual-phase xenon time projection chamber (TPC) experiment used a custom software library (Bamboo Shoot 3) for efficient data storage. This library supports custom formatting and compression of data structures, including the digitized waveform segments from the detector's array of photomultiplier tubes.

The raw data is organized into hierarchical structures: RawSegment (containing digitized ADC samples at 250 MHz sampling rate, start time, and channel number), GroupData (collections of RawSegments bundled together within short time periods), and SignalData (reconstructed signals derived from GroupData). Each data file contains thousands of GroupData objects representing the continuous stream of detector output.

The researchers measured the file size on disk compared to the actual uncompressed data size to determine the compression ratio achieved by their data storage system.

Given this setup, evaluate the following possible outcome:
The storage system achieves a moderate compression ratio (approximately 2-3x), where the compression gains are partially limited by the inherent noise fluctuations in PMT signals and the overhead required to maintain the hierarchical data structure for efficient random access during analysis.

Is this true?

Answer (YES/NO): YES